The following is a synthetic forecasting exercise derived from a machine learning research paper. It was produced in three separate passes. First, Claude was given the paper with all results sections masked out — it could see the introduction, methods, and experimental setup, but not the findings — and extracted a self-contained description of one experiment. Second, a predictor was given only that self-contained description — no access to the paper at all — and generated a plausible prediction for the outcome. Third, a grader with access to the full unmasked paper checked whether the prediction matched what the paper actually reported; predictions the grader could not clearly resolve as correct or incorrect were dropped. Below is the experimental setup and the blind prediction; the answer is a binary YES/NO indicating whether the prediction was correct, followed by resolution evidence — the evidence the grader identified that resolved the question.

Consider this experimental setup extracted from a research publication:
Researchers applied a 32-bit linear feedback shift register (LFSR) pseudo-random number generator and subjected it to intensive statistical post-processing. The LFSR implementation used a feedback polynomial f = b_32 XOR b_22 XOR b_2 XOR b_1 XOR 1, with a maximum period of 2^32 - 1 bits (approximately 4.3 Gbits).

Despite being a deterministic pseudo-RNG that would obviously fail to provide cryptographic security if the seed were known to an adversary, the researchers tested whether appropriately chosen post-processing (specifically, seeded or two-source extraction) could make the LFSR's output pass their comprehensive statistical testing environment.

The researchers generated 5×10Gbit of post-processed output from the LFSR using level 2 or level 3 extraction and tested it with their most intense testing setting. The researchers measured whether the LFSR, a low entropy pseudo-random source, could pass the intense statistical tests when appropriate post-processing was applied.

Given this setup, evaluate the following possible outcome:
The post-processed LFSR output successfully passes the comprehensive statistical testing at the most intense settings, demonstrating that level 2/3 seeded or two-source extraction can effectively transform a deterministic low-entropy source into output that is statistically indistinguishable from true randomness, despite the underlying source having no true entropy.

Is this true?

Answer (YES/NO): YES